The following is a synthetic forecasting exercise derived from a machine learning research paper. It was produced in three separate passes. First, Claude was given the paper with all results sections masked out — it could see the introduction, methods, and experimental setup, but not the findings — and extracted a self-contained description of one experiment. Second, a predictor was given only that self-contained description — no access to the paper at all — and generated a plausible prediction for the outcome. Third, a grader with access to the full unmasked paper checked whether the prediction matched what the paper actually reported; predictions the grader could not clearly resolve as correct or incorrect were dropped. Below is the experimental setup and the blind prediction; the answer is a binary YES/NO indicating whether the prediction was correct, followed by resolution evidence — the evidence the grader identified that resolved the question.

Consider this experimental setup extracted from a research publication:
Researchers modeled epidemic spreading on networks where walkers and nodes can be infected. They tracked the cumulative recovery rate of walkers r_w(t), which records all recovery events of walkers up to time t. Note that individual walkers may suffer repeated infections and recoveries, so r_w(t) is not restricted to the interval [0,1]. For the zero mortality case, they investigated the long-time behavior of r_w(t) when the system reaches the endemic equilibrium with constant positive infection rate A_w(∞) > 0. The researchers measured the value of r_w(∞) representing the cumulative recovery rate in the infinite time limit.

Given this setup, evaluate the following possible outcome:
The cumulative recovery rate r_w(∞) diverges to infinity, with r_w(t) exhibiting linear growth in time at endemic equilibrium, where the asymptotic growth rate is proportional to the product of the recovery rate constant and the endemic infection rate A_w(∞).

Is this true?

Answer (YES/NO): NO